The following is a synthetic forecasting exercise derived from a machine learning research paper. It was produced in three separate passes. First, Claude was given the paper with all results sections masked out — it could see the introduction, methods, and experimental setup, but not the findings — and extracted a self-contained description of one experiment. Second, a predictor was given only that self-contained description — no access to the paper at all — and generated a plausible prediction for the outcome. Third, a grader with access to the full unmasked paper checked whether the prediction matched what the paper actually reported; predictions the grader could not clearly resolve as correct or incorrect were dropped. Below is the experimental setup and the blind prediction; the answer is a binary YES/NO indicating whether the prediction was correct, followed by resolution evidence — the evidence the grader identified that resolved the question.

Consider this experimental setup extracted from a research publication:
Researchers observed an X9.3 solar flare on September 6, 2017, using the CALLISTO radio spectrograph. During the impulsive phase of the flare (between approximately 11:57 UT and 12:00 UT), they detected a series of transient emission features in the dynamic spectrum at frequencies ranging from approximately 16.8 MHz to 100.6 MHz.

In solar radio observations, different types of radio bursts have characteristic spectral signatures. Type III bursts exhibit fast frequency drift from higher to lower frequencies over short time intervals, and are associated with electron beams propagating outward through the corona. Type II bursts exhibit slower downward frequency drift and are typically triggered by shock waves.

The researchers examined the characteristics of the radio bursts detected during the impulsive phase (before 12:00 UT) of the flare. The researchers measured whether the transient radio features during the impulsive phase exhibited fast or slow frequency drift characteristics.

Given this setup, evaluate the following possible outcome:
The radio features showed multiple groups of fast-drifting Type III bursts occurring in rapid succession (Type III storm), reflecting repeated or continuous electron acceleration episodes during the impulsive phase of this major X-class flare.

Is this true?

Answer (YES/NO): NO